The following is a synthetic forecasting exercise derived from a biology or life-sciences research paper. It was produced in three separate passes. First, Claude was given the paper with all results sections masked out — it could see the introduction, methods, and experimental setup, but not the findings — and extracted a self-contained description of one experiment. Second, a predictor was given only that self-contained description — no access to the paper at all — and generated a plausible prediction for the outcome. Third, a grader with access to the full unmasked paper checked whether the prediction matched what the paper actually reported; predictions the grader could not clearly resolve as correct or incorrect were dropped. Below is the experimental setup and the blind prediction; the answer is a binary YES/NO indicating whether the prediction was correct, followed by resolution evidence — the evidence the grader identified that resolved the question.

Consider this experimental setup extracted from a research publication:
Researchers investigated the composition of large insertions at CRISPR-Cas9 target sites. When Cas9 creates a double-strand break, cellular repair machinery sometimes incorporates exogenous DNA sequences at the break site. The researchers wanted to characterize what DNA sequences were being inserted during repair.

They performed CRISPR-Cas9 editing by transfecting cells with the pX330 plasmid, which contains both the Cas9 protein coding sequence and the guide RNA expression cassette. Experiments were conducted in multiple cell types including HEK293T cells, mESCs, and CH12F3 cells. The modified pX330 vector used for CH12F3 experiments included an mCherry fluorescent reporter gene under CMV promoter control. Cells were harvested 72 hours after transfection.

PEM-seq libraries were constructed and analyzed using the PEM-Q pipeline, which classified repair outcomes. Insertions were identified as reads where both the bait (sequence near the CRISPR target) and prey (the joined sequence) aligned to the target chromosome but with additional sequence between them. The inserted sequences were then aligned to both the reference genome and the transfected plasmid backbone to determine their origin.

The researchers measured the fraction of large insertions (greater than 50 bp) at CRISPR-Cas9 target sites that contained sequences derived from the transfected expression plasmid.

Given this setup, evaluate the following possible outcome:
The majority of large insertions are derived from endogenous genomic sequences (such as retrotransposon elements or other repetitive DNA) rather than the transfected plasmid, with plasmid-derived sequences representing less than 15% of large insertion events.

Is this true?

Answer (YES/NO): NO